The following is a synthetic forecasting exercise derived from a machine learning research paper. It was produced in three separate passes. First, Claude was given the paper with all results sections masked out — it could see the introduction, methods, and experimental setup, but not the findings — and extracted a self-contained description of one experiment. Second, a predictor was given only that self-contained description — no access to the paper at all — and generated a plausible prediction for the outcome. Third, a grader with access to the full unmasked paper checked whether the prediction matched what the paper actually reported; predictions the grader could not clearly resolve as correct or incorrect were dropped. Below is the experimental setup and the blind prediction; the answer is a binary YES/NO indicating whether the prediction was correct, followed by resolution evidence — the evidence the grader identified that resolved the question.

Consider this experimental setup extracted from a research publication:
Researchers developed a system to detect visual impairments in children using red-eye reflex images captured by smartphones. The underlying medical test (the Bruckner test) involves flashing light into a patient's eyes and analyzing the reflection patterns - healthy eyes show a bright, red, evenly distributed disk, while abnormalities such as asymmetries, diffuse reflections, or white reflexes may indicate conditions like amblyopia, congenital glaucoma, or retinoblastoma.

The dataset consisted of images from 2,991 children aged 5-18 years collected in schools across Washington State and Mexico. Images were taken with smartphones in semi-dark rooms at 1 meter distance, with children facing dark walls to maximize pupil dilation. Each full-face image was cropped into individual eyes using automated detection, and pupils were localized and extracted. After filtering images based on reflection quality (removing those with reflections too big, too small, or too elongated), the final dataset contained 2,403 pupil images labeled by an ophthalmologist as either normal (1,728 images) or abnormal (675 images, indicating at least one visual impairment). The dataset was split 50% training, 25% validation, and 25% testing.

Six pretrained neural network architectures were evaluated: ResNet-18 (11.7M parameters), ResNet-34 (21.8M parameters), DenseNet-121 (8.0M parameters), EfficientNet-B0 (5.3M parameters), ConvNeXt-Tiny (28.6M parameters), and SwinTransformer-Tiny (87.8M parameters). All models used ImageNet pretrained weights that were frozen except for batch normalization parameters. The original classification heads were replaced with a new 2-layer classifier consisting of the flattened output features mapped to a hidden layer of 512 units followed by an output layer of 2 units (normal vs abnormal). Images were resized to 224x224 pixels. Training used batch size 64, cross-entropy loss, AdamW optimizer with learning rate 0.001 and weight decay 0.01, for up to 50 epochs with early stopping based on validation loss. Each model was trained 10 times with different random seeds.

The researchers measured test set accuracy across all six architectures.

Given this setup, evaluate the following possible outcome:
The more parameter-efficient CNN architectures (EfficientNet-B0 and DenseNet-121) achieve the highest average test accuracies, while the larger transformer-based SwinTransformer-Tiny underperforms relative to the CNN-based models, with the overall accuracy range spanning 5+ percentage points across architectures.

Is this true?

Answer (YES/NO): NO